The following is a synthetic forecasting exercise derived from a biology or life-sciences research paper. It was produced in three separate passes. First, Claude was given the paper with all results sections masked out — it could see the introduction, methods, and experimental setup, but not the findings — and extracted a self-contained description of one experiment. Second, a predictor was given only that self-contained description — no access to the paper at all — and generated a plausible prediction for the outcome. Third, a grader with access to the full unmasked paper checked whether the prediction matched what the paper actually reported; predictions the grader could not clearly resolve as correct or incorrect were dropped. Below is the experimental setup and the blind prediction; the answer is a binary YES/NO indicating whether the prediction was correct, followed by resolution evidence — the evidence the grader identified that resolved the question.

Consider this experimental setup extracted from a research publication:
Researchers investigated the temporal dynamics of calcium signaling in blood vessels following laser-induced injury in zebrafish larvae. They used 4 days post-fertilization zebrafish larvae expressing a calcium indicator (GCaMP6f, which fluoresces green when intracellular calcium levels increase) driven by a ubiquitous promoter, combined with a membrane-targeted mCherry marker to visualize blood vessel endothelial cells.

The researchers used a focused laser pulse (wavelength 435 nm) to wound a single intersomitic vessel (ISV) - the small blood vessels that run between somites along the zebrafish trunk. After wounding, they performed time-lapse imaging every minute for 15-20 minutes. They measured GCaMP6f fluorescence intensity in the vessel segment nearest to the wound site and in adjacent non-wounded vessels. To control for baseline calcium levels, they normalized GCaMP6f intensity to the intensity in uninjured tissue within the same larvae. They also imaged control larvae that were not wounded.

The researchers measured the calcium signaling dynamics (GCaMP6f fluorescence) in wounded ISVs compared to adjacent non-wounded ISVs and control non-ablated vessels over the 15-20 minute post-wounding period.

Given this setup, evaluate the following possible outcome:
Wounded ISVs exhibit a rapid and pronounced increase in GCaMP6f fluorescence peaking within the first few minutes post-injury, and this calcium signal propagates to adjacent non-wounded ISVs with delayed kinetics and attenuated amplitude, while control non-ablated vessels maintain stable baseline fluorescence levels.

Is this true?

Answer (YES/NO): NO